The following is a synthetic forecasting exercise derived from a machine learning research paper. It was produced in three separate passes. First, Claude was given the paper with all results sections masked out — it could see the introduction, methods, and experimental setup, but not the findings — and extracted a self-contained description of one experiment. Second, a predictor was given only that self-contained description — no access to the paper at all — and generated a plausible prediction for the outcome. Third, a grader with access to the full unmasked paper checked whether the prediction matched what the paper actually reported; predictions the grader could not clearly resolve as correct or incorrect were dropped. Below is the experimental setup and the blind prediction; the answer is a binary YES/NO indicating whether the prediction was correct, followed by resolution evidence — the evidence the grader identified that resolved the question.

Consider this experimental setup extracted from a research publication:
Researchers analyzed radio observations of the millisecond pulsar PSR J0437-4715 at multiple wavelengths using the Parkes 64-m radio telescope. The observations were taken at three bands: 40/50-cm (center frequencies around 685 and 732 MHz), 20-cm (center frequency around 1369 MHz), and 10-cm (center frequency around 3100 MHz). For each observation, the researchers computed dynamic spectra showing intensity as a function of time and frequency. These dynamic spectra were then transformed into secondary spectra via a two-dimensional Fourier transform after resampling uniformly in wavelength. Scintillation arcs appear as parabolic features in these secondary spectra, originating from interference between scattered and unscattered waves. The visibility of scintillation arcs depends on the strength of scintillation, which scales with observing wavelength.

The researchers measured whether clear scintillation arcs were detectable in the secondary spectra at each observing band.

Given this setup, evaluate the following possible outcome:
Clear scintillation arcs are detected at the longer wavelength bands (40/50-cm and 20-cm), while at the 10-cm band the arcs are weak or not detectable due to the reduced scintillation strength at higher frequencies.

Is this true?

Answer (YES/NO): YES